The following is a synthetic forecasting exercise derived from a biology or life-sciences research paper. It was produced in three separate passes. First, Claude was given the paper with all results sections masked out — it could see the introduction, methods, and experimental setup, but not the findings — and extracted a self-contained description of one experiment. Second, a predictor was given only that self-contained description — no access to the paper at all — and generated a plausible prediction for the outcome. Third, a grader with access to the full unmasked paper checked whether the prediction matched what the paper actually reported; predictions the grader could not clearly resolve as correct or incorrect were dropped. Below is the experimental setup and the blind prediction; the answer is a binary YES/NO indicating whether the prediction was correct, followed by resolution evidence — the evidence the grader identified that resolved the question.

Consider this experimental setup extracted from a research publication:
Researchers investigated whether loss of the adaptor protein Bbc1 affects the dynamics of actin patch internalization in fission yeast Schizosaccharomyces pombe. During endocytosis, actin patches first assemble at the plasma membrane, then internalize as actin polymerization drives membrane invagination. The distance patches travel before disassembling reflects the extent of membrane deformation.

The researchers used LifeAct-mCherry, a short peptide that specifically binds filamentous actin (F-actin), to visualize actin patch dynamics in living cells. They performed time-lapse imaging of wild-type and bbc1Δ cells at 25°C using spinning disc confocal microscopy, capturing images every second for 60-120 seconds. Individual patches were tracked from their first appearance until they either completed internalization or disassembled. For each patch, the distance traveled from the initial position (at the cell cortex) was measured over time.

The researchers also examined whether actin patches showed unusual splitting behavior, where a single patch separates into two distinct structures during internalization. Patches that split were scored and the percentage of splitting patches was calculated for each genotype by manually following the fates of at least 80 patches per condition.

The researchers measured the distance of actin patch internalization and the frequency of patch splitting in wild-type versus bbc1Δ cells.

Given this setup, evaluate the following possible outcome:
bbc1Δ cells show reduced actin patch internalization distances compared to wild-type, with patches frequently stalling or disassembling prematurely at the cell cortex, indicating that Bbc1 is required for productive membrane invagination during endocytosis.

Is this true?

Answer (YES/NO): NO